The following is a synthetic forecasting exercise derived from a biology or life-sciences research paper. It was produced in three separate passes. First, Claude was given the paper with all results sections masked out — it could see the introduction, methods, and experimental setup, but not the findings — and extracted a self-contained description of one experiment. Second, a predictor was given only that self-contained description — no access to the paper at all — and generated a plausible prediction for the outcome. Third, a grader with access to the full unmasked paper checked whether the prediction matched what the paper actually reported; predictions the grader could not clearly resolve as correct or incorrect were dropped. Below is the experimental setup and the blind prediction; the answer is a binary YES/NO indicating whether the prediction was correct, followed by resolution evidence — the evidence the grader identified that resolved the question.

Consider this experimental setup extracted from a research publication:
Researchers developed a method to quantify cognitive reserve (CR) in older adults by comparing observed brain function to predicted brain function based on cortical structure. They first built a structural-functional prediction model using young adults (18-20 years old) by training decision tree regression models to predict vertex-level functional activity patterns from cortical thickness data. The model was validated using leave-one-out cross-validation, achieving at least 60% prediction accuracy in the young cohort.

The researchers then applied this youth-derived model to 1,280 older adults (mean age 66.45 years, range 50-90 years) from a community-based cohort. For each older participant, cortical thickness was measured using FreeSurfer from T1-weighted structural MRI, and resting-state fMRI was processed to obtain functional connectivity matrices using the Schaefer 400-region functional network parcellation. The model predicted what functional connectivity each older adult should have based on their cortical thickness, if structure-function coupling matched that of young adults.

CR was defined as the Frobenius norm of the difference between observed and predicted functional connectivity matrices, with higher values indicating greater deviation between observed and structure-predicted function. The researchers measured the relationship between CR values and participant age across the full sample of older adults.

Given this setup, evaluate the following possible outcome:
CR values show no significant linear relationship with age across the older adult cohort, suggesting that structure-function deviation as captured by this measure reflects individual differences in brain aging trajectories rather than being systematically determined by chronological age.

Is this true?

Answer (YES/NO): NO